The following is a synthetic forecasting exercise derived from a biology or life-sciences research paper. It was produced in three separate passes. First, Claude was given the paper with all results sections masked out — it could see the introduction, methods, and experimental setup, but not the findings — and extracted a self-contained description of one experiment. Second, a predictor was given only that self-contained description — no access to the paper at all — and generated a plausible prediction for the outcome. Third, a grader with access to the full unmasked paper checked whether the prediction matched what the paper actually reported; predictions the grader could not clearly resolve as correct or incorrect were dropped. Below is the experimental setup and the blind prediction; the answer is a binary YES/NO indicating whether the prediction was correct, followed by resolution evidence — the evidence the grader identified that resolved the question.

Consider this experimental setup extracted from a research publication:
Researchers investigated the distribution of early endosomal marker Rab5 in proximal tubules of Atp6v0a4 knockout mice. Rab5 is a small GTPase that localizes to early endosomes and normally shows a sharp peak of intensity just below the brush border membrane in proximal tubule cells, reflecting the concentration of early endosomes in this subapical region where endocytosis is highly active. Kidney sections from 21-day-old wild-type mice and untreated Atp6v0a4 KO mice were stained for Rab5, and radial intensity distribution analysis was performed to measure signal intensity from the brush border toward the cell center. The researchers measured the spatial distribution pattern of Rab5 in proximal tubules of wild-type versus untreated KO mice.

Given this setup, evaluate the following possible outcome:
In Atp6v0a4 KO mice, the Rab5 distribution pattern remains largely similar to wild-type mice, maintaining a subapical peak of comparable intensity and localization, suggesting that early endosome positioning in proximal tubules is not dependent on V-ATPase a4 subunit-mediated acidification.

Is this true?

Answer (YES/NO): NO